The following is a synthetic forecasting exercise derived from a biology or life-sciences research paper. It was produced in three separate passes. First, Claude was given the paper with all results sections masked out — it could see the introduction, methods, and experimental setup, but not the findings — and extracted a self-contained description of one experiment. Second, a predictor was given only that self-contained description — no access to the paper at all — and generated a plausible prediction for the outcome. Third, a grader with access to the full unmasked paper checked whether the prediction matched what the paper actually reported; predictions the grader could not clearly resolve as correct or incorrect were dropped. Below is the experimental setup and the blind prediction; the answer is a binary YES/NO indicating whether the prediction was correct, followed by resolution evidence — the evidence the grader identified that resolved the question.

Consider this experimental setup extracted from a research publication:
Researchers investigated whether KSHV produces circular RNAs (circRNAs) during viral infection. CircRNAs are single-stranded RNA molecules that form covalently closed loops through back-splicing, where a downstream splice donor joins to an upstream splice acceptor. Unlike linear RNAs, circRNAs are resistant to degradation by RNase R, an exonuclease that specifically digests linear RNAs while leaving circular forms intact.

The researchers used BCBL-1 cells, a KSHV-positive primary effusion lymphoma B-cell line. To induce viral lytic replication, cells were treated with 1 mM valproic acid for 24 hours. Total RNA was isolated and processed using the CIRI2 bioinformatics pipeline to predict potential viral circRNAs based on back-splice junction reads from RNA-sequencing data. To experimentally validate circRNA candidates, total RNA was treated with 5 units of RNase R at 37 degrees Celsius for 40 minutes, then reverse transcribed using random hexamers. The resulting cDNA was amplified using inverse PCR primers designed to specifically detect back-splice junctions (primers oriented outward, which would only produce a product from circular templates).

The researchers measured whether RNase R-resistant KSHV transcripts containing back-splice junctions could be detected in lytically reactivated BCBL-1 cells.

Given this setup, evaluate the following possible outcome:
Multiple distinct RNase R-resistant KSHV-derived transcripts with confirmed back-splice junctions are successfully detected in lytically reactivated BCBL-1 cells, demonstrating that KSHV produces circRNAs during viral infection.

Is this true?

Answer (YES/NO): NO